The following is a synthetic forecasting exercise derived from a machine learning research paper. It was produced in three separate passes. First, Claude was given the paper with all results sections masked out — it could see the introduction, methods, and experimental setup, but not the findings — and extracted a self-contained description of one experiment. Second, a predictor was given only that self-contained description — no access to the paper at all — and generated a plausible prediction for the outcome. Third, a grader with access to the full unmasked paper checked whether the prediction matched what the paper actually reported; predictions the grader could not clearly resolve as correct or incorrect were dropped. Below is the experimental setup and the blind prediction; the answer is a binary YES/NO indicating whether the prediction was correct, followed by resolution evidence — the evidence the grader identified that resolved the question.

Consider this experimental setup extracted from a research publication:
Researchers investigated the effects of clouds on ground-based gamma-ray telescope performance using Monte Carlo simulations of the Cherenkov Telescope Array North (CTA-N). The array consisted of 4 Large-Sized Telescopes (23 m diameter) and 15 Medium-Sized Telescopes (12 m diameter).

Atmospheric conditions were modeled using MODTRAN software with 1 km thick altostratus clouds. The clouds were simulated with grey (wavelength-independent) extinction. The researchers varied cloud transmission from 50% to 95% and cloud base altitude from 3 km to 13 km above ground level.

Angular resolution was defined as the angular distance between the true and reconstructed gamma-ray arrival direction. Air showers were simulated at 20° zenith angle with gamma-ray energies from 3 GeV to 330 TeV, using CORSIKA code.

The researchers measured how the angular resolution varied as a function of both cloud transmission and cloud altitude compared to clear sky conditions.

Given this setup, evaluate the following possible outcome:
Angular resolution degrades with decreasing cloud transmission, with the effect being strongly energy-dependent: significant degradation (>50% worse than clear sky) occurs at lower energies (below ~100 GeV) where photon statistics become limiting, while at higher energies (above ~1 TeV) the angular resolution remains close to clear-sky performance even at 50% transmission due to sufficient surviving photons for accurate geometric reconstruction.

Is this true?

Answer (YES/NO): NO